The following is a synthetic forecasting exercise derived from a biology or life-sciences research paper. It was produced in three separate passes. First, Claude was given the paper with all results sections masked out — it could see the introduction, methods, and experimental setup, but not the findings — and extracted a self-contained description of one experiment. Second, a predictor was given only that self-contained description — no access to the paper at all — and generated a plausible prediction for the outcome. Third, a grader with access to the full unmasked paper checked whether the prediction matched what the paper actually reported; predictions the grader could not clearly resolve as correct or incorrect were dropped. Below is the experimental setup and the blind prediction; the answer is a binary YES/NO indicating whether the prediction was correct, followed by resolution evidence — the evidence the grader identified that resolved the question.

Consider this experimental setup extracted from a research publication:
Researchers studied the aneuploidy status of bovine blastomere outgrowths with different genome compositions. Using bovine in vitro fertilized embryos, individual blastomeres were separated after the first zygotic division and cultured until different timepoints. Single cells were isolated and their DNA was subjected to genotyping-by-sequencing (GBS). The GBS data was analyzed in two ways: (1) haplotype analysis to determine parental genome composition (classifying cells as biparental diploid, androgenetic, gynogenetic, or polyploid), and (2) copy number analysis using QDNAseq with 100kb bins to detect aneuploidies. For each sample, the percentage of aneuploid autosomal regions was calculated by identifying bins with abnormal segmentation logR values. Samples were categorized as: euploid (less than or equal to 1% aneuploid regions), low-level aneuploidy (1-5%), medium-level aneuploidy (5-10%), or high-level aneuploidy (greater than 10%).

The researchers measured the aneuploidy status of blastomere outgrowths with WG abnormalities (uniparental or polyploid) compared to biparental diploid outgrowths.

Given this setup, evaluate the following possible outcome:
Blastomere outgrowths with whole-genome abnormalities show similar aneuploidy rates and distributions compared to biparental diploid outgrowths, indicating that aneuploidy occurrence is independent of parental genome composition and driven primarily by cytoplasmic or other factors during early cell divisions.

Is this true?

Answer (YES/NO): NO